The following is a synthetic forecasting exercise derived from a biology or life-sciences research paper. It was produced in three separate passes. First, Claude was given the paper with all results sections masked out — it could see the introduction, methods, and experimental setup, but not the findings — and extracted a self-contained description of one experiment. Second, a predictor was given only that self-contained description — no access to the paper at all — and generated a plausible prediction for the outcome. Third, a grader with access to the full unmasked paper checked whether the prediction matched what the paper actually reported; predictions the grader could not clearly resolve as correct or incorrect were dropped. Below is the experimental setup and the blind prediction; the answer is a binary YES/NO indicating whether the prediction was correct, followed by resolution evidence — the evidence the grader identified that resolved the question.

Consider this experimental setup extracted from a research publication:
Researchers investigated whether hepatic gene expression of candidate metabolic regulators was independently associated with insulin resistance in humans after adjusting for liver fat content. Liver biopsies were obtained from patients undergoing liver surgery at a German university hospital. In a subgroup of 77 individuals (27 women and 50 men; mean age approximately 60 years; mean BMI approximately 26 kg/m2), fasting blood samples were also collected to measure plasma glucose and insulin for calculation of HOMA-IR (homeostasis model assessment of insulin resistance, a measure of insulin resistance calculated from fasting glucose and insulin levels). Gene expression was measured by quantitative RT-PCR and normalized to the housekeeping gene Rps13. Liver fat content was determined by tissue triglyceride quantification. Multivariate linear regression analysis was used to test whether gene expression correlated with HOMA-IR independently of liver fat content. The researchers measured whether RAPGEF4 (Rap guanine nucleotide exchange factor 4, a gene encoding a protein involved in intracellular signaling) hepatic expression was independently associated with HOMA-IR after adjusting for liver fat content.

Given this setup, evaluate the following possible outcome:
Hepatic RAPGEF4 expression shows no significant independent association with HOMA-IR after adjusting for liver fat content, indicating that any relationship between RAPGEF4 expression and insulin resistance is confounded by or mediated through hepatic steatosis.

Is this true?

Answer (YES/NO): YES